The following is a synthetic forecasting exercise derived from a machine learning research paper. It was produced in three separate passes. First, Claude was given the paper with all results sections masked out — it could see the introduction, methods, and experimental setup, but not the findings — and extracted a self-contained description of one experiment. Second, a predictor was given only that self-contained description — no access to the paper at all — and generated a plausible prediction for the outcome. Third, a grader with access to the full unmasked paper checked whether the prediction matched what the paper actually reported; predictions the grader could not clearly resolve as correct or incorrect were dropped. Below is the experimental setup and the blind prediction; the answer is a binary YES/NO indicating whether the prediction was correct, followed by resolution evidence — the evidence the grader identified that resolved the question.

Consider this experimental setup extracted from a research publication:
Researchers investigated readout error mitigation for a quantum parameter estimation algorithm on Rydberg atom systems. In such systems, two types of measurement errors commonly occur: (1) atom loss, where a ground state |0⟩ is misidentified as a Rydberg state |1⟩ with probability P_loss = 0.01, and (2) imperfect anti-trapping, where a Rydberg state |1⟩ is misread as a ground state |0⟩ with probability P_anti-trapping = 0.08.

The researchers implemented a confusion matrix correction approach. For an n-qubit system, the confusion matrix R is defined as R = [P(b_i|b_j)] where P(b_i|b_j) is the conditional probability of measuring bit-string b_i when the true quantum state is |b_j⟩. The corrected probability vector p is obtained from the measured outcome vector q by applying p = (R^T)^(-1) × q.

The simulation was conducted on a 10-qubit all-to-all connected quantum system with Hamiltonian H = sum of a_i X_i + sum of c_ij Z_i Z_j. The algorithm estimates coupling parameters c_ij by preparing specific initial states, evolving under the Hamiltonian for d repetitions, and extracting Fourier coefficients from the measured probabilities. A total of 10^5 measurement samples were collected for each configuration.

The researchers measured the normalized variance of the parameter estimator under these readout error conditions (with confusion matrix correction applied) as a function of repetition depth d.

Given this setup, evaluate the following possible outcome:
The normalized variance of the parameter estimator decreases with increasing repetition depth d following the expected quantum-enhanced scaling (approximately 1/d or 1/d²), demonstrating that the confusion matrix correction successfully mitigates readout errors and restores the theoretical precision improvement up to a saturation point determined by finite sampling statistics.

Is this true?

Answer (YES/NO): NO